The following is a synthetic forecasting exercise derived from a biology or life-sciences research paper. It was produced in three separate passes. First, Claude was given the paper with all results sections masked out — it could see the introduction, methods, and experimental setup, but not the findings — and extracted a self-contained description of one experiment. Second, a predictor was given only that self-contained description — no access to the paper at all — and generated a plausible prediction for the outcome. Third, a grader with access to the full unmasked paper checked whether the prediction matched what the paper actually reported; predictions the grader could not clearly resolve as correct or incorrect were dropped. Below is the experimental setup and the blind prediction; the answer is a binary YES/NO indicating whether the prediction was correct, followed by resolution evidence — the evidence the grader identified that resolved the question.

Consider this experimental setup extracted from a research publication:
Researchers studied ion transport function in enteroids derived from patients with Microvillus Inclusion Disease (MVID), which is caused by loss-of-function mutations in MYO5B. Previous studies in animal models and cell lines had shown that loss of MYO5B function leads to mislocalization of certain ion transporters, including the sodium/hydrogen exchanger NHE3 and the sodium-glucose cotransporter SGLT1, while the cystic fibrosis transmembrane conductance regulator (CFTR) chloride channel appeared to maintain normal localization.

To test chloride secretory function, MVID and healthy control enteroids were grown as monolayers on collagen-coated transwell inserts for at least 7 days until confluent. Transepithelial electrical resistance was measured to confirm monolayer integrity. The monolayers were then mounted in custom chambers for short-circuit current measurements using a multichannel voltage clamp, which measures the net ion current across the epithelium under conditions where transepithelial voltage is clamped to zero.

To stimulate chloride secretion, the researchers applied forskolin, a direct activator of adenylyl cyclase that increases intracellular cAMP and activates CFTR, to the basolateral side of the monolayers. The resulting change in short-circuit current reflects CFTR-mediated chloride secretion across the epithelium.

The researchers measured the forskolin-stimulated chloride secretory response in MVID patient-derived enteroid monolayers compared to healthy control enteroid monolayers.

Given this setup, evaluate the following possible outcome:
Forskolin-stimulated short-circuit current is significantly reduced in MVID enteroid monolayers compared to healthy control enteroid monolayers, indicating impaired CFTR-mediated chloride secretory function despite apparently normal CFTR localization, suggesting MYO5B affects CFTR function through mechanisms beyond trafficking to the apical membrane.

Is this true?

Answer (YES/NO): NO